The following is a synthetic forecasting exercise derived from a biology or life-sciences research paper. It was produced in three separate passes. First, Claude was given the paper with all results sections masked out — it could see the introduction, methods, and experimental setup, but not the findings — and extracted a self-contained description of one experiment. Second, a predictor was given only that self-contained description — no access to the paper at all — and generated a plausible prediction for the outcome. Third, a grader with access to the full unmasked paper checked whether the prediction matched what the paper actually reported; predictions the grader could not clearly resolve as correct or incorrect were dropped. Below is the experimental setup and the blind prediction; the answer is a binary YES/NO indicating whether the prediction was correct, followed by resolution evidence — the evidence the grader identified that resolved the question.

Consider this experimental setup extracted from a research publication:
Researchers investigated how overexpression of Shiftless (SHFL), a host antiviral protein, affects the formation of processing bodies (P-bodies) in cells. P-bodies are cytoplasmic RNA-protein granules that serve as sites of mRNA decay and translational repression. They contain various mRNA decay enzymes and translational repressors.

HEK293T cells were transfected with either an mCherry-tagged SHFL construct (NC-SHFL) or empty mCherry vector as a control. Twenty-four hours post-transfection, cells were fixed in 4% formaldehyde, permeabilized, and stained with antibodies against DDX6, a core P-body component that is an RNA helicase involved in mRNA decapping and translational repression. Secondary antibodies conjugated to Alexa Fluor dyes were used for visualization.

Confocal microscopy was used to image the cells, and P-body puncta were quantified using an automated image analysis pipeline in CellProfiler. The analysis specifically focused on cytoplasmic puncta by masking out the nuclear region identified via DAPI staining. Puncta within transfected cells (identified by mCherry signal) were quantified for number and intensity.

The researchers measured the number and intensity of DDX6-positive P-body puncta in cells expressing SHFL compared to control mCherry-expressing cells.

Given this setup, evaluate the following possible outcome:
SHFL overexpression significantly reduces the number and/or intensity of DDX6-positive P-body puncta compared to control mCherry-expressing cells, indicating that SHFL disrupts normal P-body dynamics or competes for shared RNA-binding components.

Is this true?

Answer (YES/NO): YES